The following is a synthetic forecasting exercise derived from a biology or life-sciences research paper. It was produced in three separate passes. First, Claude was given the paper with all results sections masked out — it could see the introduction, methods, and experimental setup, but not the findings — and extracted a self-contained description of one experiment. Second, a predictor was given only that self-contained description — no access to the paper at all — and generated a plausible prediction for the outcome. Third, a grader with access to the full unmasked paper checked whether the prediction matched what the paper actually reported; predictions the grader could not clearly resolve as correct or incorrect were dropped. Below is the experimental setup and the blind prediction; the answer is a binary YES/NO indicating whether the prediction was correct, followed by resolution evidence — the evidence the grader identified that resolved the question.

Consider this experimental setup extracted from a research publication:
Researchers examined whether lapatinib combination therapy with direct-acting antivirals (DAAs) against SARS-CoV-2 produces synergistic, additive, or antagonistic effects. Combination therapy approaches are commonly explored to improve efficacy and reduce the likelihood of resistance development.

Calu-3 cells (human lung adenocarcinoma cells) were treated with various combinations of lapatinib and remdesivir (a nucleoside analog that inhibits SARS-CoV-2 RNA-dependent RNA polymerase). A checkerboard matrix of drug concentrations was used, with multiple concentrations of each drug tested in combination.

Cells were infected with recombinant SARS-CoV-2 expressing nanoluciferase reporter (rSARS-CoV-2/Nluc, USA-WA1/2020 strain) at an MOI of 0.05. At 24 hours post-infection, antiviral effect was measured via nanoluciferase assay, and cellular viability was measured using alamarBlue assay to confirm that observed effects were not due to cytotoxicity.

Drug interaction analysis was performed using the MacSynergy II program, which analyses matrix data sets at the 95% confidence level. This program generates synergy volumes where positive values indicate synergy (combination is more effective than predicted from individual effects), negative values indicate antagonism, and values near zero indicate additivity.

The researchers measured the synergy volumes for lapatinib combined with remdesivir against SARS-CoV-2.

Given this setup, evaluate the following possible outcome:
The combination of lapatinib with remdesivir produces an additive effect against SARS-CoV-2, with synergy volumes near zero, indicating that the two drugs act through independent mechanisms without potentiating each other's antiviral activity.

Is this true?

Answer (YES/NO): YES